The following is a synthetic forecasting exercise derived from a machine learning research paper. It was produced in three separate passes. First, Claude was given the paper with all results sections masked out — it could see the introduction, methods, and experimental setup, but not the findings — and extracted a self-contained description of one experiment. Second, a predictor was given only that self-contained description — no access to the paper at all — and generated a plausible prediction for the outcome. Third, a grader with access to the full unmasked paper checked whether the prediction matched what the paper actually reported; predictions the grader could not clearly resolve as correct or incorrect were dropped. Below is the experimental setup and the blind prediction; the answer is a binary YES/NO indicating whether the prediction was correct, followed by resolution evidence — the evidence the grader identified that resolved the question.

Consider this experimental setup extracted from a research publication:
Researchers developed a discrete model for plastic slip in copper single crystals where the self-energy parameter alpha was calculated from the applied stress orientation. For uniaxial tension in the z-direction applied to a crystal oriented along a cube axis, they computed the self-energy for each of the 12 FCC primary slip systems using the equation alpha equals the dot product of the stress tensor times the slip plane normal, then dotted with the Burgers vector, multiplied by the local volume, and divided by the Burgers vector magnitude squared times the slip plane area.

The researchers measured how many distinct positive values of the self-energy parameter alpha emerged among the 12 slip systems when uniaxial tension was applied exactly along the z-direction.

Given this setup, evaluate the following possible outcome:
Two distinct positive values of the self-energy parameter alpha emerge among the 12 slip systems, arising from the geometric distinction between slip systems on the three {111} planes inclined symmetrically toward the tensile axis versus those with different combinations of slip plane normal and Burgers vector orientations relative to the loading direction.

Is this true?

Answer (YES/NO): NO